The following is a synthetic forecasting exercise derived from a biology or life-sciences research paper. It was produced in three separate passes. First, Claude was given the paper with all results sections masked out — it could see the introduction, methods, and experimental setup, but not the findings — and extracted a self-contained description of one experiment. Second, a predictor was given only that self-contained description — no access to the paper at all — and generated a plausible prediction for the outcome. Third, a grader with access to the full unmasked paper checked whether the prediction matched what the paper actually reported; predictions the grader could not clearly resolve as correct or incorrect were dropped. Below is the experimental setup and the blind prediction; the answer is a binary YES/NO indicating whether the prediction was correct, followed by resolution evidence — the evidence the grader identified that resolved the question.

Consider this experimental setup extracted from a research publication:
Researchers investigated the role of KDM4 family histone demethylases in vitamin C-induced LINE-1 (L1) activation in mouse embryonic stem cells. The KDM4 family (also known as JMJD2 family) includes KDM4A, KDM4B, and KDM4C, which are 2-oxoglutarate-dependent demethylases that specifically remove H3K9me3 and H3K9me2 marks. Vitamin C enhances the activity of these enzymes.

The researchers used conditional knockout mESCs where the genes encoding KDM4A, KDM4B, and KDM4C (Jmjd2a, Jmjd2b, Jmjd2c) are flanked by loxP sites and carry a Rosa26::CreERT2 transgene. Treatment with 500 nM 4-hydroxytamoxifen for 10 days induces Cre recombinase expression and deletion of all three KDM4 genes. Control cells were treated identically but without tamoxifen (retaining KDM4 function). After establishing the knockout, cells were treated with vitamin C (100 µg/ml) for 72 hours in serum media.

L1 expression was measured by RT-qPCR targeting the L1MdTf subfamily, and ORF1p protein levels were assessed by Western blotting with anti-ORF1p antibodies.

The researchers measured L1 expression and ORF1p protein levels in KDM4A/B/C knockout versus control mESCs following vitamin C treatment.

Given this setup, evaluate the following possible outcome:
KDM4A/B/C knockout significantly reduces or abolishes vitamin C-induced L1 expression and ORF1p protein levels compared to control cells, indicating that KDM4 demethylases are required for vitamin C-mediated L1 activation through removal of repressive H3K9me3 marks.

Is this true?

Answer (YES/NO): YES